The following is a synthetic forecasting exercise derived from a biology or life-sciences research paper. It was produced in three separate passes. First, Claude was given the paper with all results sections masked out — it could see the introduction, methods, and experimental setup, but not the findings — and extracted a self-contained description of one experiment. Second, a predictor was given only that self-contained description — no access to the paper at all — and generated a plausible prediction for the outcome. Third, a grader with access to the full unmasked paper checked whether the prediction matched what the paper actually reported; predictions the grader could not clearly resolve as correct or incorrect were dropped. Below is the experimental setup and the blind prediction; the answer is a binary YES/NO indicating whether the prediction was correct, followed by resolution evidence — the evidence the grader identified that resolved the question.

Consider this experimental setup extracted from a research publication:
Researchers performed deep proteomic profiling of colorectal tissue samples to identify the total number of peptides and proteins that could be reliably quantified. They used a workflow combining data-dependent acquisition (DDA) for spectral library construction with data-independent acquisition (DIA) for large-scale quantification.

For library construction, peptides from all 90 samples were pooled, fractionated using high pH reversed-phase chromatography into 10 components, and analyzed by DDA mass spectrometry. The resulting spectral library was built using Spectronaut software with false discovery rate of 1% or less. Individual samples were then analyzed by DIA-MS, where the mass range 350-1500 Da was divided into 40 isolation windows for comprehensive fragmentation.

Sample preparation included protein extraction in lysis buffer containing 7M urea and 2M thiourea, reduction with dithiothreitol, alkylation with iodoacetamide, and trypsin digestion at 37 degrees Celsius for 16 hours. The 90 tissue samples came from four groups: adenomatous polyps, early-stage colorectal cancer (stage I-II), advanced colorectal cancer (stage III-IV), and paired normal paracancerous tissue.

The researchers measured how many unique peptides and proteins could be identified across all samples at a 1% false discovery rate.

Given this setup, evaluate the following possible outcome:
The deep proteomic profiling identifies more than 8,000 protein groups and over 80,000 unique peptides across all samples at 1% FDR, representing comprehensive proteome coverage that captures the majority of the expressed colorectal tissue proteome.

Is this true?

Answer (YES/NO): YES